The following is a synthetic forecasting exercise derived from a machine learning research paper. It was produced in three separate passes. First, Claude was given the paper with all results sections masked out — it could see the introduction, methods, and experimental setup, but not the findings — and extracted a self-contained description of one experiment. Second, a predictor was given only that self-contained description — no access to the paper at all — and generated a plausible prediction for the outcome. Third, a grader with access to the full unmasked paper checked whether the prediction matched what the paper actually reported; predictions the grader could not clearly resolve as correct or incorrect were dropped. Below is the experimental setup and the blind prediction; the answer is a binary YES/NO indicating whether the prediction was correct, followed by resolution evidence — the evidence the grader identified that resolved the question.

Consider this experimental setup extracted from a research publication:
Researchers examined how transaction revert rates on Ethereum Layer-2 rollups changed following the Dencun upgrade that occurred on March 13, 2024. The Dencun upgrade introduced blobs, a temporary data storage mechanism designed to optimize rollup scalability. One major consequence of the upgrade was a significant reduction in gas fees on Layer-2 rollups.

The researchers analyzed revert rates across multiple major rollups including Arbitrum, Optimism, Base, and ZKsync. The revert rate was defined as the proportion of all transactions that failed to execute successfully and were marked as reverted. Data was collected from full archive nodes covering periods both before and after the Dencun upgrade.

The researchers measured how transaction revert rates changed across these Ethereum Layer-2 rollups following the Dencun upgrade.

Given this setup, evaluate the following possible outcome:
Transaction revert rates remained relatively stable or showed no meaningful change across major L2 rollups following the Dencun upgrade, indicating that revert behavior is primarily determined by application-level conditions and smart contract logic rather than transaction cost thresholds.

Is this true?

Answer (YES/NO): NO